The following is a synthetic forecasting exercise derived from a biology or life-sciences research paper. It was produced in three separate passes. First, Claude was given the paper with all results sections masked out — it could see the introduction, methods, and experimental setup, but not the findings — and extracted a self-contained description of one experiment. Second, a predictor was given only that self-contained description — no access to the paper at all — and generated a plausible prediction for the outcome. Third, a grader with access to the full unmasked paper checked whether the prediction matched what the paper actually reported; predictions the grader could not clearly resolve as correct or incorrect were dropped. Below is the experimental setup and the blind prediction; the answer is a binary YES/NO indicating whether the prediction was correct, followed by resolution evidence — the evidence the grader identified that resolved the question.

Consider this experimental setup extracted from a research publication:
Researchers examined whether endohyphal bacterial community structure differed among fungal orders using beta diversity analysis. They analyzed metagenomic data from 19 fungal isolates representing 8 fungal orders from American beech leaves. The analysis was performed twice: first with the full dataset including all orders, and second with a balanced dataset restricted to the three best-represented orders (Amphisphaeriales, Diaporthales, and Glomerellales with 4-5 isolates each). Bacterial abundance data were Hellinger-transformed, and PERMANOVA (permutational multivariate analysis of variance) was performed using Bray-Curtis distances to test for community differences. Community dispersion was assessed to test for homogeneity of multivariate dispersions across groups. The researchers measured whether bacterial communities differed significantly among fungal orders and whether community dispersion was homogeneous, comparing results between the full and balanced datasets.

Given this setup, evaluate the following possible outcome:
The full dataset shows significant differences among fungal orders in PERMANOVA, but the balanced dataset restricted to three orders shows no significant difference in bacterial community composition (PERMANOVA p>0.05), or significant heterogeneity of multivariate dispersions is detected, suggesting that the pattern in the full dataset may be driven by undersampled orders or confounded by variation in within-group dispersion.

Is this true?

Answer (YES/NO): YES